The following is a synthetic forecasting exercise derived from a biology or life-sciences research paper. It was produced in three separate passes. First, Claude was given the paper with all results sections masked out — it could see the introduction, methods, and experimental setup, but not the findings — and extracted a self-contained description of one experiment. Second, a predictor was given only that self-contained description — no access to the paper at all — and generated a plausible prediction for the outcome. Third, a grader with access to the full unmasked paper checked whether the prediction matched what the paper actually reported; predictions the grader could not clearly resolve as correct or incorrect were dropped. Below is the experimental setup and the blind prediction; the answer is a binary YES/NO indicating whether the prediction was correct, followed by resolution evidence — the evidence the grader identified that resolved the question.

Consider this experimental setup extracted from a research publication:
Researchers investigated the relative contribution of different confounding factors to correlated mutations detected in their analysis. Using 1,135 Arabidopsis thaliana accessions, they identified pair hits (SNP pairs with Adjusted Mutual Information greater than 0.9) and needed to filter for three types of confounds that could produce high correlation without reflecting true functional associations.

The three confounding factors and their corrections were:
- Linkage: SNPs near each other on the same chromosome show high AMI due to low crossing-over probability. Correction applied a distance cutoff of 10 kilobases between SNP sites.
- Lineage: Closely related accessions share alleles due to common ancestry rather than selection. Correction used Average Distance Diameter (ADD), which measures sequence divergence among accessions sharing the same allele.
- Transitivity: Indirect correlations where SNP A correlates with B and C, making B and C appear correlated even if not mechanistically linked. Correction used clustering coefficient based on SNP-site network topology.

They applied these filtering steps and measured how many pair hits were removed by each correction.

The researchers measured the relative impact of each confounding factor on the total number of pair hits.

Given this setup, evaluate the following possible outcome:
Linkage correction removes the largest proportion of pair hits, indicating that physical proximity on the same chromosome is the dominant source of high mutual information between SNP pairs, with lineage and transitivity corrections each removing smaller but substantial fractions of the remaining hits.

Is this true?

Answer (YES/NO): NO